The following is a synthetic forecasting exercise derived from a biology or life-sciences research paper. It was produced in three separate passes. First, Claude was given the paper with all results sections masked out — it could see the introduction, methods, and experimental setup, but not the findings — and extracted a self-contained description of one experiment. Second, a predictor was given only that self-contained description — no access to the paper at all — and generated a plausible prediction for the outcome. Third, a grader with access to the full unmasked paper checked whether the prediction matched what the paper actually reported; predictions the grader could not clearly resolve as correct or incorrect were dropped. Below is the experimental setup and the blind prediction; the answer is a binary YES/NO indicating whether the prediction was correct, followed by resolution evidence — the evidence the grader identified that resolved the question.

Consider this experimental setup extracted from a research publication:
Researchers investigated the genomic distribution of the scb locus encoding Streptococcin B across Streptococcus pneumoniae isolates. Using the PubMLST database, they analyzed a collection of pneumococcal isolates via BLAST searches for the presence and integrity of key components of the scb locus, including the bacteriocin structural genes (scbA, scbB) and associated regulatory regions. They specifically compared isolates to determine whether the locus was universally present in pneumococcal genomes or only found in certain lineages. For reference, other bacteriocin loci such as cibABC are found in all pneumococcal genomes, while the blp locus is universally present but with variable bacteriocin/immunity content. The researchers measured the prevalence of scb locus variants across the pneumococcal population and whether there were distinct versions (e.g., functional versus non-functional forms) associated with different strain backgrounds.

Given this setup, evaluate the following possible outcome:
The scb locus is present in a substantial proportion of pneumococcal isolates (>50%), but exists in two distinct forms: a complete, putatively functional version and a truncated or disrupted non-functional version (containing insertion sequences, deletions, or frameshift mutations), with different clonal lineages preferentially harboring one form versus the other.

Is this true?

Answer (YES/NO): YES